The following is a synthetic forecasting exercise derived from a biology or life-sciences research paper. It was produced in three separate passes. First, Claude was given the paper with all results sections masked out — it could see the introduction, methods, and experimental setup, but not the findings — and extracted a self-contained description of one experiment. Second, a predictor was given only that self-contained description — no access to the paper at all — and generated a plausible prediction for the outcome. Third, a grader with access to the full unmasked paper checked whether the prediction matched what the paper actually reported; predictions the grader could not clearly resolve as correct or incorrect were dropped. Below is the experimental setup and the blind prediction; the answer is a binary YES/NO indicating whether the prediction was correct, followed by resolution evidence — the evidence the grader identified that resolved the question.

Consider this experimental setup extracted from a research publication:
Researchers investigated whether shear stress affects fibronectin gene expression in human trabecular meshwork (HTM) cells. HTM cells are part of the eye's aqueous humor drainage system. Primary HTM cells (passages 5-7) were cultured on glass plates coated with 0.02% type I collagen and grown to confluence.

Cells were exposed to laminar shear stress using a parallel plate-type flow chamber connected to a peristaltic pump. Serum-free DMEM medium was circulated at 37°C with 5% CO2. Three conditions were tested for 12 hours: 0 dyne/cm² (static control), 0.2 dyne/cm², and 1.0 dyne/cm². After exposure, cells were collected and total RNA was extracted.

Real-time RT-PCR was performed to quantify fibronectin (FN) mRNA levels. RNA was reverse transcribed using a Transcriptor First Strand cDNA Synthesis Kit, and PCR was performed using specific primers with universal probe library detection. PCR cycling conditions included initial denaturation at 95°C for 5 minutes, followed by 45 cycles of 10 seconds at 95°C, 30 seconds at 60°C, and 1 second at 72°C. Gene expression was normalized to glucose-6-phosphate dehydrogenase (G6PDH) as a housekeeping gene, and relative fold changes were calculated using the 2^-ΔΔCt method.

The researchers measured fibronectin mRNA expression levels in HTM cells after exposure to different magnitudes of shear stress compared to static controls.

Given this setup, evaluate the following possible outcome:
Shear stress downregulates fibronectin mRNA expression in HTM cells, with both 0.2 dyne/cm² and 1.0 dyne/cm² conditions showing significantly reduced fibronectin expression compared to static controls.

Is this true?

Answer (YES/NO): NO